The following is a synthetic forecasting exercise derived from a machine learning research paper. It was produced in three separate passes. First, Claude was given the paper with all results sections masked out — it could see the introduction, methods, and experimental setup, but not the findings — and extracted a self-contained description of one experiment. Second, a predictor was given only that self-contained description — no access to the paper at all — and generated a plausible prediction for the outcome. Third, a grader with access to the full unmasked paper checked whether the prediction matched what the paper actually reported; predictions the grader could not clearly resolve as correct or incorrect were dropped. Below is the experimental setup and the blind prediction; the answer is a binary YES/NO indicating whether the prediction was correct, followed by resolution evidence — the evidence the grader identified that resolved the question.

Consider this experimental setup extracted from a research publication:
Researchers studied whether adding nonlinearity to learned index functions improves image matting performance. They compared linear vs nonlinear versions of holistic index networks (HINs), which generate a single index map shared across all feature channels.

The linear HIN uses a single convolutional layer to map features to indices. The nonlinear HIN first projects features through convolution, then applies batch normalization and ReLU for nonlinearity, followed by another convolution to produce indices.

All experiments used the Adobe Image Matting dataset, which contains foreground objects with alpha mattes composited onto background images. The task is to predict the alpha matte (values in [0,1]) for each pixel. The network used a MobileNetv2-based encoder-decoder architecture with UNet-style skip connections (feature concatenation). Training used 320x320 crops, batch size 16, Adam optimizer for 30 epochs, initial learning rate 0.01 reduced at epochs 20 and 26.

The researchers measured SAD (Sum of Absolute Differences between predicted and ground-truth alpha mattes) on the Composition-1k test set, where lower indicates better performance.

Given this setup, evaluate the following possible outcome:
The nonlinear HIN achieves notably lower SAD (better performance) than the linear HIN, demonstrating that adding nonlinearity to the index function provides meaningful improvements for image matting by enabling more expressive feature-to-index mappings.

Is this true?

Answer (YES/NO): YES